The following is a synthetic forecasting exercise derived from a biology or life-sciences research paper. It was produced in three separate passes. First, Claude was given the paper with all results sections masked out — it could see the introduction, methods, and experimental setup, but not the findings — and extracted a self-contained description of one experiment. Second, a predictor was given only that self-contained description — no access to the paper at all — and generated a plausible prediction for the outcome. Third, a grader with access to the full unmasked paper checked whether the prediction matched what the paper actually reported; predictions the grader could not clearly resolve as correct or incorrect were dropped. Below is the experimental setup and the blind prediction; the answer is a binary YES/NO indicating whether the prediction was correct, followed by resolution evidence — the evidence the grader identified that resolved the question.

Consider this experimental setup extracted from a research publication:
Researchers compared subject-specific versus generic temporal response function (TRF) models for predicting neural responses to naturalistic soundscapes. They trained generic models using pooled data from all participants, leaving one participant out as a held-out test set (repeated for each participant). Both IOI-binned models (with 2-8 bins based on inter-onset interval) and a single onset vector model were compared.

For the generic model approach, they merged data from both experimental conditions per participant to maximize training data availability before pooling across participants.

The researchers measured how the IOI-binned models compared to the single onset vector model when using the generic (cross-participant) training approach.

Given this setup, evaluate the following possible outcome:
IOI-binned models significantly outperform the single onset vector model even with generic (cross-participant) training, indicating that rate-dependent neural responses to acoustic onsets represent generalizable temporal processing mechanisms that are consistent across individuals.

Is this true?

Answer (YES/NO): YES